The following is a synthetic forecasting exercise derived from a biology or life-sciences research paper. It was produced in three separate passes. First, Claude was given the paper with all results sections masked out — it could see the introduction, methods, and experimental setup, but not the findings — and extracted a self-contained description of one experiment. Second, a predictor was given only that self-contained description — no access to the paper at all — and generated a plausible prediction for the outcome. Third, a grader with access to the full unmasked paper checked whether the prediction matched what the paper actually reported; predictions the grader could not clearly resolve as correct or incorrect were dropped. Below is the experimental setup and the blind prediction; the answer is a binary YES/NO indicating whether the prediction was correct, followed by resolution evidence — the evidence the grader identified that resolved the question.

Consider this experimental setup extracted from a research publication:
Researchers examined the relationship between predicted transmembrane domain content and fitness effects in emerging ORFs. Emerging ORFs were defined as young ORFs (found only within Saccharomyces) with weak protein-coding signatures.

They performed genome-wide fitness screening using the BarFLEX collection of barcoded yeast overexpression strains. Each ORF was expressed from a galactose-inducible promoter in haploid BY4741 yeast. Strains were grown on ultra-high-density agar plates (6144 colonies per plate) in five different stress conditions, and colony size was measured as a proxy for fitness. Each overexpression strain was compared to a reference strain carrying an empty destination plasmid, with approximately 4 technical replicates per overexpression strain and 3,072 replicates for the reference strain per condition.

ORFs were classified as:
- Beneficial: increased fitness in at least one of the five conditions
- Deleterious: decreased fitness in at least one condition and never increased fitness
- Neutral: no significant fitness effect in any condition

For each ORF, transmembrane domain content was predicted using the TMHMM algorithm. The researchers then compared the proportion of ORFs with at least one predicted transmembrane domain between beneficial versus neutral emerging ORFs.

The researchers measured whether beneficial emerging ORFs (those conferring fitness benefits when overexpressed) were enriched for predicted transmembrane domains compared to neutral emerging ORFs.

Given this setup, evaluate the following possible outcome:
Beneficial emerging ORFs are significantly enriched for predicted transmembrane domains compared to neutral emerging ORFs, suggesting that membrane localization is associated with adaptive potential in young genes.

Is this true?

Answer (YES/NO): YES